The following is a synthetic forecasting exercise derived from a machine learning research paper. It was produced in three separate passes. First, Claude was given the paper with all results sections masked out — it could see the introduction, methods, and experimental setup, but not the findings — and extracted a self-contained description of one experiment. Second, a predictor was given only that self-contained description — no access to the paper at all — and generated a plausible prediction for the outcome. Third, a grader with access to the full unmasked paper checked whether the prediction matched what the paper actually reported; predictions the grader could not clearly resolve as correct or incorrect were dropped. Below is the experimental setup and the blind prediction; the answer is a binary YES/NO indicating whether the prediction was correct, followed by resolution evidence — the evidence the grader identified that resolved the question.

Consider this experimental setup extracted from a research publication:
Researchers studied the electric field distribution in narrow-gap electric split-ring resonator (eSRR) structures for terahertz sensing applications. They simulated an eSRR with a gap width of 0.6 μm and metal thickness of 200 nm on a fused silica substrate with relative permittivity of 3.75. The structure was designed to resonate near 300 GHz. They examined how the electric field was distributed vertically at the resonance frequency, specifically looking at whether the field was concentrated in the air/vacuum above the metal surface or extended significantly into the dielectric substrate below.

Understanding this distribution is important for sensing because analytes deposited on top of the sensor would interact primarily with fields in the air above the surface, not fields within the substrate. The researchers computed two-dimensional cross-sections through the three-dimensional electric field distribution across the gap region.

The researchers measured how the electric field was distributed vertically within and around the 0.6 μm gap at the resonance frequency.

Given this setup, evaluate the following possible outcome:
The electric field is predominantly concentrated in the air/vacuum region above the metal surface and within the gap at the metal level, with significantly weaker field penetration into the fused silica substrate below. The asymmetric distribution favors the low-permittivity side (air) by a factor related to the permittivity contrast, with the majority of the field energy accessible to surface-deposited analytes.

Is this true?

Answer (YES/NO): YES